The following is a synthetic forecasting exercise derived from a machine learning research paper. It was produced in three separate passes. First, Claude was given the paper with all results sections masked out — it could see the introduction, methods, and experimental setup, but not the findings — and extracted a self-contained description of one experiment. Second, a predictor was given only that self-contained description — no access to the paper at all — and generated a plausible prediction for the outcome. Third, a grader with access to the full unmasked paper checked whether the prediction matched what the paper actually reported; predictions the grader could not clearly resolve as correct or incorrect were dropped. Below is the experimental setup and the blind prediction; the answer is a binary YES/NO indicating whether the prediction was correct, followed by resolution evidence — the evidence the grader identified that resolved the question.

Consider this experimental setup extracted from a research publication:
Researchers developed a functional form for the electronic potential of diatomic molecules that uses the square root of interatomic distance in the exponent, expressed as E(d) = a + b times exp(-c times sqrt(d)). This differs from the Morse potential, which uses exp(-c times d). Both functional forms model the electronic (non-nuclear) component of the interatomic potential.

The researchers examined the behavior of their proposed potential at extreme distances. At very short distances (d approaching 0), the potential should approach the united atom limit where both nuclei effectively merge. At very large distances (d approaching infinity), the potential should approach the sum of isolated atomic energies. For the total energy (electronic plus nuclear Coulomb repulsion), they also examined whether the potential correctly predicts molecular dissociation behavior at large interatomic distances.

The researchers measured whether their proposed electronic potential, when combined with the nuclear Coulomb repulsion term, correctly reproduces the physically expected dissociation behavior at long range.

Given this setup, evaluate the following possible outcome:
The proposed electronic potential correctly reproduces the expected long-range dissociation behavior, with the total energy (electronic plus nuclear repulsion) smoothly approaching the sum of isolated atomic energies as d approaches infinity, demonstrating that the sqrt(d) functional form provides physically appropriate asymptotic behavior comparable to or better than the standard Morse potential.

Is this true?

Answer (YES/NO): NO